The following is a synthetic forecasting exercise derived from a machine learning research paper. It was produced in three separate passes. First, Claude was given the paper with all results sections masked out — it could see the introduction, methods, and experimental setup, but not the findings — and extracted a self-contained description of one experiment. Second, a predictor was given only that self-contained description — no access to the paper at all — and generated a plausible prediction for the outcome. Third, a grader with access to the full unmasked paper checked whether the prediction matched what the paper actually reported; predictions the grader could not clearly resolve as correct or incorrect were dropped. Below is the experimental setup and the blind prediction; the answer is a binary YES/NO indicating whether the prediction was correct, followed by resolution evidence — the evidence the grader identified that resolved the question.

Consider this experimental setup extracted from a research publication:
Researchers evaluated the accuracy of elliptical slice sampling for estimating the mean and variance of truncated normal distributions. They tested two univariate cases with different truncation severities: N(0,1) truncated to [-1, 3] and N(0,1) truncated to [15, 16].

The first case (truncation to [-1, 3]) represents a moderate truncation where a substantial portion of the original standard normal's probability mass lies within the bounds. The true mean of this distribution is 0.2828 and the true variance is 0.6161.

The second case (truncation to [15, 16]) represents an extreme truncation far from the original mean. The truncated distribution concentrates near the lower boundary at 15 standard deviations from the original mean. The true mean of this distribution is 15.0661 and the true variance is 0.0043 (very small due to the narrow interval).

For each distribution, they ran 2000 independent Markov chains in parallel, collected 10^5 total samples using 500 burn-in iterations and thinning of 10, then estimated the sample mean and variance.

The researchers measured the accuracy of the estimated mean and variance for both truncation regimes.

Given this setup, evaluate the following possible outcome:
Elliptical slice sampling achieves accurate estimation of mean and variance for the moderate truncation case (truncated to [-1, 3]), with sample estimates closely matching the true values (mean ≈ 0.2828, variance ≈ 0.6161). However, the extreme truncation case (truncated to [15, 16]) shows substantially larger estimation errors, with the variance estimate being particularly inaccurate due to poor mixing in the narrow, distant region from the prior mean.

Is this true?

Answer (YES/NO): NO